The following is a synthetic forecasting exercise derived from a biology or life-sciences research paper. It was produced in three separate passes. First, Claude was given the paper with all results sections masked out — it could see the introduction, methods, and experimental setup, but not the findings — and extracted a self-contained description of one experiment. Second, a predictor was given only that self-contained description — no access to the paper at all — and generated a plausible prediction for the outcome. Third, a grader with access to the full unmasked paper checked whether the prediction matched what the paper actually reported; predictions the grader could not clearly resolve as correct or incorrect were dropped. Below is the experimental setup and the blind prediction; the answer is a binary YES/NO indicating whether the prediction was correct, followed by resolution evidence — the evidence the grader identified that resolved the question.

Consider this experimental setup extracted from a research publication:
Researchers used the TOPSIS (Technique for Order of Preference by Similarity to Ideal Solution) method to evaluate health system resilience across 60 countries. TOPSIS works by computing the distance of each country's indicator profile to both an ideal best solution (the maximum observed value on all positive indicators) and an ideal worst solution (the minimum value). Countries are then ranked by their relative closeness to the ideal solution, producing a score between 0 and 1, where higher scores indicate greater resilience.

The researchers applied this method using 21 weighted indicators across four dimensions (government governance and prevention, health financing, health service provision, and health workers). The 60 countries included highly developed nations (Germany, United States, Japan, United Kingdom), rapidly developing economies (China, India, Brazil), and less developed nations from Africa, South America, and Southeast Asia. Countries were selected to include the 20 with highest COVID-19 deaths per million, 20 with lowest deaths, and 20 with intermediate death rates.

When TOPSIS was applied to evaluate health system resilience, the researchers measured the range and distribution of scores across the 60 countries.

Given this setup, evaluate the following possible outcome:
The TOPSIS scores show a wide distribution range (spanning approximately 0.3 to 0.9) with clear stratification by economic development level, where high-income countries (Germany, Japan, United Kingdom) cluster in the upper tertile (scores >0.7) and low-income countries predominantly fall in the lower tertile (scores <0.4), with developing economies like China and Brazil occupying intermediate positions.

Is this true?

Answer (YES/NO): NO